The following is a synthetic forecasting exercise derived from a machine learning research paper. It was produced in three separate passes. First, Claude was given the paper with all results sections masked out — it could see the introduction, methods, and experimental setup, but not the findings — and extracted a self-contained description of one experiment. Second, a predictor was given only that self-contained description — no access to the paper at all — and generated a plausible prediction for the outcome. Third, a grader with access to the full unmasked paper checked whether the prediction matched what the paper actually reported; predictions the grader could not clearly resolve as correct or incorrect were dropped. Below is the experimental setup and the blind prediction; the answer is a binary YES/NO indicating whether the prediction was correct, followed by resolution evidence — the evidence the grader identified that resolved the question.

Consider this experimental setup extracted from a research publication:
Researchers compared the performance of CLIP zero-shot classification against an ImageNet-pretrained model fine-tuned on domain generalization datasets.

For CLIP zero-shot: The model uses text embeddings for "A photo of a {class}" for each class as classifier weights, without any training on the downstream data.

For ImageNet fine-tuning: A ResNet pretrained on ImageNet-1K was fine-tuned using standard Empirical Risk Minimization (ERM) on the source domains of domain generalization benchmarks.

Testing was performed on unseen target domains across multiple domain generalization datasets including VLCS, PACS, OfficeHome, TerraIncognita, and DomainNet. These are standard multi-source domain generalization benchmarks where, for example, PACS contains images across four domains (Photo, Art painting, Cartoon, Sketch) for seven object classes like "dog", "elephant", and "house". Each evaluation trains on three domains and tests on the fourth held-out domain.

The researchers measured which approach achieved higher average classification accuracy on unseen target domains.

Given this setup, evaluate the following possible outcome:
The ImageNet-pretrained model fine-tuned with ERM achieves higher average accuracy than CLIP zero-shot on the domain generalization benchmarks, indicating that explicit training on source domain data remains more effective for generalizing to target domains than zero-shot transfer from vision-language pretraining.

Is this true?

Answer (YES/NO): NO